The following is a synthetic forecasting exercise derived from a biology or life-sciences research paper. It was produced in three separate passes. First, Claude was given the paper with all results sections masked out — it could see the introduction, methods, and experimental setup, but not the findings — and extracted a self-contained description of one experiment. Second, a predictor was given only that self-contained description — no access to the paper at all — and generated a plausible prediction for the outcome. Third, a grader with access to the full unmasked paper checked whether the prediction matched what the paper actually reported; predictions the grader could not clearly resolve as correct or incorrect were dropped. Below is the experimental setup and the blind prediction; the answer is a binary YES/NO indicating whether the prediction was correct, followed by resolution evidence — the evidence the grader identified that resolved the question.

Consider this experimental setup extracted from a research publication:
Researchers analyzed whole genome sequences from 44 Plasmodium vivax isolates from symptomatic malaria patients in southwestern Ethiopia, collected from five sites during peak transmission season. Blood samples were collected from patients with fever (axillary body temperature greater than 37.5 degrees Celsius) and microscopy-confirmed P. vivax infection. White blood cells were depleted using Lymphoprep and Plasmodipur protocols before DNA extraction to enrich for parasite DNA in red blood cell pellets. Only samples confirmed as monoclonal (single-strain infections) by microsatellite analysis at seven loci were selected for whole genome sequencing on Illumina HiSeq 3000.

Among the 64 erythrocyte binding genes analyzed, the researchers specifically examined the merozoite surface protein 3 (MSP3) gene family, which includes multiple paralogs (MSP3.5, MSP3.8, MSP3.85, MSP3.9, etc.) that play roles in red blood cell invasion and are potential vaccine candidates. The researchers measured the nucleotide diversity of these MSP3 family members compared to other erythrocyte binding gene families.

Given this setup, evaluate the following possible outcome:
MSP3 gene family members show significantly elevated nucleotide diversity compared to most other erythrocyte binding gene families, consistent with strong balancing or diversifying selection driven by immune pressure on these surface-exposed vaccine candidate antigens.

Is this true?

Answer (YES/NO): NO